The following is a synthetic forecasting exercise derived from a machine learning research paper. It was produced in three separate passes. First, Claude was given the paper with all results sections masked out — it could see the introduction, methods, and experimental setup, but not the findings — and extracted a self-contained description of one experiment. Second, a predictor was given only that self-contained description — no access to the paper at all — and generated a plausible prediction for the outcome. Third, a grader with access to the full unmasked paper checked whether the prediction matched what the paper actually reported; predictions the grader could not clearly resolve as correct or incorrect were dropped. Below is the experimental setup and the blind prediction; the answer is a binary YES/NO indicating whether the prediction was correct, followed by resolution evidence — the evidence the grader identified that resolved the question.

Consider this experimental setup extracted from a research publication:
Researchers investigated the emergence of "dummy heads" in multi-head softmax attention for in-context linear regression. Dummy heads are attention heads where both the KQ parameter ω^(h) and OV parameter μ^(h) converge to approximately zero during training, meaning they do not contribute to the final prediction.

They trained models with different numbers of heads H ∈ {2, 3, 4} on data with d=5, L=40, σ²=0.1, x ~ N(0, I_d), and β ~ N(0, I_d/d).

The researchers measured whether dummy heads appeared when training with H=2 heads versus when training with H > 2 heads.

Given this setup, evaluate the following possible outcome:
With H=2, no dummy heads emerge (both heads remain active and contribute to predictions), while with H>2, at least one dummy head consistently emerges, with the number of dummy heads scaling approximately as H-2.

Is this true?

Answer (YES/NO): NO